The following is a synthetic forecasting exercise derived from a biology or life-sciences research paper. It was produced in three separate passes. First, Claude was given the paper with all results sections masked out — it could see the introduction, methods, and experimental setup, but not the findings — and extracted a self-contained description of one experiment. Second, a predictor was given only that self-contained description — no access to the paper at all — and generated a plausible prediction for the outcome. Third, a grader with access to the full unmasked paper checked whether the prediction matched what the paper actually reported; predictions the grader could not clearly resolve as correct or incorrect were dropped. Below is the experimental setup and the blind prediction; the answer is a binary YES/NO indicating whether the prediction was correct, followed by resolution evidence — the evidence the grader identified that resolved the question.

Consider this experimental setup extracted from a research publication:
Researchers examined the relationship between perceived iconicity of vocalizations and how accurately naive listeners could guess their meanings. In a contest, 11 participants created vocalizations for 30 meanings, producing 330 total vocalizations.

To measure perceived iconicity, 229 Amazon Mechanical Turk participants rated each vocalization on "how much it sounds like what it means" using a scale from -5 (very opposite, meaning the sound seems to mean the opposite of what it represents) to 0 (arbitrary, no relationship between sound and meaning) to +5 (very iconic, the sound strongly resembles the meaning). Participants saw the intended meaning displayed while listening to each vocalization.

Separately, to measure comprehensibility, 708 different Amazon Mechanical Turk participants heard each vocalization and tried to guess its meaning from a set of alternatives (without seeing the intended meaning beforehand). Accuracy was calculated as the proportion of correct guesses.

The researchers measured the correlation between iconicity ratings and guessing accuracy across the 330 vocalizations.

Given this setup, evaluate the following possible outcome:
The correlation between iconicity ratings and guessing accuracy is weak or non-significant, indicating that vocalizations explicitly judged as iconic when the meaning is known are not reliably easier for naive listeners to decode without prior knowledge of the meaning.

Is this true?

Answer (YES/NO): NO